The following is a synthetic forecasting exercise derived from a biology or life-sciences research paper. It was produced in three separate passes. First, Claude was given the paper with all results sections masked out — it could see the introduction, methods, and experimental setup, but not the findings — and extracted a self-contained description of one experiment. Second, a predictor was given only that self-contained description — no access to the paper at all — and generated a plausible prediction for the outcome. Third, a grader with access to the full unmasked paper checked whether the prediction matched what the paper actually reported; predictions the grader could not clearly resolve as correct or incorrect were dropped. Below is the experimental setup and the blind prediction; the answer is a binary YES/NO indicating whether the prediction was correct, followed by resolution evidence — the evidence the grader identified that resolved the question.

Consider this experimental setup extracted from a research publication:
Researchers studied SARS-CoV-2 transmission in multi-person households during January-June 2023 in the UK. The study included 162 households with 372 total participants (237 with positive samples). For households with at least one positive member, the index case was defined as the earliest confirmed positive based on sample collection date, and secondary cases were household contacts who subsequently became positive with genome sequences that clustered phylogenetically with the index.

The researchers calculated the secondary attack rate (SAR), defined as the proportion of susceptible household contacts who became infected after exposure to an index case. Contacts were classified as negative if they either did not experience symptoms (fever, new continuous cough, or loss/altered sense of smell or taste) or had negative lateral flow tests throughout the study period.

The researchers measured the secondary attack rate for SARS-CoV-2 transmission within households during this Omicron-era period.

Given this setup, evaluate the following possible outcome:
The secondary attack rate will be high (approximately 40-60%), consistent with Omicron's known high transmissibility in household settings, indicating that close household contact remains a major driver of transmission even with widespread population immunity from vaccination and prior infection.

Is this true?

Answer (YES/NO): YES